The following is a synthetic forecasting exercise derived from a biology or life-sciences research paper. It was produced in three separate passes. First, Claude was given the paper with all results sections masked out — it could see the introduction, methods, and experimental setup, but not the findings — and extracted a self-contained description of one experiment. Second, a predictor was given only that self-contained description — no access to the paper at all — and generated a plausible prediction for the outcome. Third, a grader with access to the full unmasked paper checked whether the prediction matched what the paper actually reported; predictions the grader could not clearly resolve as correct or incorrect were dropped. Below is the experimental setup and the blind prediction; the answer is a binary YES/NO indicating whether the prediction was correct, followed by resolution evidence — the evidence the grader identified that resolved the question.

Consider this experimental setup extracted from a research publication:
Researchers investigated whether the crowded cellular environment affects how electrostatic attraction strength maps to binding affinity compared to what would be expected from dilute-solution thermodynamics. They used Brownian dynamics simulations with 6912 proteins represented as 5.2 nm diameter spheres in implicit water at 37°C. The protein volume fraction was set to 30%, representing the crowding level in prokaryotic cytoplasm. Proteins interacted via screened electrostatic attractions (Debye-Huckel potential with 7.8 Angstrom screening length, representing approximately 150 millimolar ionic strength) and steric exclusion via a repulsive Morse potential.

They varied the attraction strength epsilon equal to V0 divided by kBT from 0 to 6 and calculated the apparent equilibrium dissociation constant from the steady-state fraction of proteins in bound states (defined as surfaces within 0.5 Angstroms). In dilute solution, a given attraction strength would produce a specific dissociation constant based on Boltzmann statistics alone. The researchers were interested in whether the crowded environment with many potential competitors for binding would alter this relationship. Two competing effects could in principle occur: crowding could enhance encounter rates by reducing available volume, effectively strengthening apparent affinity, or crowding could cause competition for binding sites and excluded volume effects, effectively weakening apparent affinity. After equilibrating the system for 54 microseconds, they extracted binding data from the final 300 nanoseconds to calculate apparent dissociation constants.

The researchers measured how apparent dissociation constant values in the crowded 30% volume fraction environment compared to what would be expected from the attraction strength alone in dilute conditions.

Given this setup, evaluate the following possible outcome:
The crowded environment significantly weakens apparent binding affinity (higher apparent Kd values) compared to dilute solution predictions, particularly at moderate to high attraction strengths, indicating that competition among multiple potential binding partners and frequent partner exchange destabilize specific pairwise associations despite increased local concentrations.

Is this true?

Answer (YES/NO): NO